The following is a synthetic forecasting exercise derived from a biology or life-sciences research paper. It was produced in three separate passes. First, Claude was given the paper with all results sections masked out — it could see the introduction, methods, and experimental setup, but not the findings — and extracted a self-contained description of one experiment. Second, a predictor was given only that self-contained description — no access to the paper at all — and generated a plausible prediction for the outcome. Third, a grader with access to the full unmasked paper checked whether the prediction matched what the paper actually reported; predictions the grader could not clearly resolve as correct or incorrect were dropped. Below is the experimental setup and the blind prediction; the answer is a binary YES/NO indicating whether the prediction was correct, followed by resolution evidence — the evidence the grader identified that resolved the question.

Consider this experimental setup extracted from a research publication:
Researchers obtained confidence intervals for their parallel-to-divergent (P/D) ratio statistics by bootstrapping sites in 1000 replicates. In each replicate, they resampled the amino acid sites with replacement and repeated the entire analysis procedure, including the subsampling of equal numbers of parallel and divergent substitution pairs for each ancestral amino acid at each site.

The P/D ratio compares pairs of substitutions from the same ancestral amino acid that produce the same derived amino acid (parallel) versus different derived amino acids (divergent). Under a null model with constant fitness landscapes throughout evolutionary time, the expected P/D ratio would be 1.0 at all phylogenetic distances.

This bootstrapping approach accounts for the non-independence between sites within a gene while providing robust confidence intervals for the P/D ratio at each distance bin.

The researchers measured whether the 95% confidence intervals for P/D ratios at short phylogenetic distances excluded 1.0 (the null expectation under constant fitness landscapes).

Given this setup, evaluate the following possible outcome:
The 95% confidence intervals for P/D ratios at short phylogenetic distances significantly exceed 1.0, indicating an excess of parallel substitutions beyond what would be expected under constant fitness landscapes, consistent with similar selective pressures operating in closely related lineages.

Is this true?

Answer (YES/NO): YES